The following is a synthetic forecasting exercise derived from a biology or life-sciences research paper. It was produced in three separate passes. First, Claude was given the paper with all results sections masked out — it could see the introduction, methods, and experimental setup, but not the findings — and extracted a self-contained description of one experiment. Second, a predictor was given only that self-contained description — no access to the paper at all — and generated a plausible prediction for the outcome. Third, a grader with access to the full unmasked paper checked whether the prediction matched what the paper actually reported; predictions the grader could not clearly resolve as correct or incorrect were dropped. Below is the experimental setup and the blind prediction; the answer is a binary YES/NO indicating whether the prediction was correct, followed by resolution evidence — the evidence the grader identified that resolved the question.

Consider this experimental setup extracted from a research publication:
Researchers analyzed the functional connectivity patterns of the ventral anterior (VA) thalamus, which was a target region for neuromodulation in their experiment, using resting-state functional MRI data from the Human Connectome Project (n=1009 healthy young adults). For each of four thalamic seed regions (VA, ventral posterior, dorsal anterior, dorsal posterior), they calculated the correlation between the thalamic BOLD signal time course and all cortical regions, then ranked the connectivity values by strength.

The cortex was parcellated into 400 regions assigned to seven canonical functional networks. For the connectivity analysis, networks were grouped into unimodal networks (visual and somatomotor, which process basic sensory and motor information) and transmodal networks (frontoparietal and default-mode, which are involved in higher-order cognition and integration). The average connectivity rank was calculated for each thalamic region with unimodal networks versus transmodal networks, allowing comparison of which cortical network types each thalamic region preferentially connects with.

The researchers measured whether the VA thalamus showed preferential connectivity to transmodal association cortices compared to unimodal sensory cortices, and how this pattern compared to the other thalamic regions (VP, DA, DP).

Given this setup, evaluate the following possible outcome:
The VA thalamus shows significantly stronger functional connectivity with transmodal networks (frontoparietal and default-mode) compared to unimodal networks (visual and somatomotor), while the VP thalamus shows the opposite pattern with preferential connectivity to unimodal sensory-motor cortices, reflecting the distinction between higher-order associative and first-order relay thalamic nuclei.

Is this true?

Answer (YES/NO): YES